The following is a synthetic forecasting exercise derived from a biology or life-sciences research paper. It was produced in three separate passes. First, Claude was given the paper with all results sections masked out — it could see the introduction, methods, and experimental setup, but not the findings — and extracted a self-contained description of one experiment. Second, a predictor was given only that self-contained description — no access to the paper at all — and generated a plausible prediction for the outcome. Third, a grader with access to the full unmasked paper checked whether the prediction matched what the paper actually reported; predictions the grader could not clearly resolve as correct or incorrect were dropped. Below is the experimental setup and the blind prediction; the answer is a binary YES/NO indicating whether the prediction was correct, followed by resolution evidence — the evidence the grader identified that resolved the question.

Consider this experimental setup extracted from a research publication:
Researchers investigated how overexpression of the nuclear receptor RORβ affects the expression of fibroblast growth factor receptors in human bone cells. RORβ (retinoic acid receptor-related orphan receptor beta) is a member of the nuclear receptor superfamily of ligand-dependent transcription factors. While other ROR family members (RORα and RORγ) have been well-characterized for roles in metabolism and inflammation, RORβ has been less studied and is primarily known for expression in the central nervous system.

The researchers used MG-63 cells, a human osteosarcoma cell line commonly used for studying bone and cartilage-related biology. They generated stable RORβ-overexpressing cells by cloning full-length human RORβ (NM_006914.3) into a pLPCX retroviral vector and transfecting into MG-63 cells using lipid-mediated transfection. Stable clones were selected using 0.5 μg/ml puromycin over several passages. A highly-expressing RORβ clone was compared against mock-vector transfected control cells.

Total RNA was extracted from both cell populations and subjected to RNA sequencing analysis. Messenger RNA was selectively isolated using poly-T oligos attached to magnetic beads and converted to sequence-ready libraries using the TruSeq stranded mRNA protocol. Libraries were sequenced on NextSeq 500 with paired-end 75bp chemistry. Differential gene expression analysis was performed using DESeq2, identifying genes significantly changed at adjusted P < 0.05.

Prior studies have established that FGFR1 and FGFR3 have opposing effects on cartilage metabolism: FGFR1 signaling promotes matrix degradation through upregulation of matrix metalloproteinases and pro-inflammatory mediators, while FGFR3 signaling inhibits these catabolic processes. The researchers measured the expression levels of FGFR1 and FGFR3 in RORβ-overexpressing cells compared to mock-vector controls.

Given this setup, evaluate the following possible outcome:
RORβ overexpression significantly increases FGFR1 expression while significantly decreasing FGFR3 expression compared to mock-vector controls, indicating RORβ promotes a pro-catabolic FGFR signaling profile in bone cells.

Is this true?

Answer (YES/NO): NO